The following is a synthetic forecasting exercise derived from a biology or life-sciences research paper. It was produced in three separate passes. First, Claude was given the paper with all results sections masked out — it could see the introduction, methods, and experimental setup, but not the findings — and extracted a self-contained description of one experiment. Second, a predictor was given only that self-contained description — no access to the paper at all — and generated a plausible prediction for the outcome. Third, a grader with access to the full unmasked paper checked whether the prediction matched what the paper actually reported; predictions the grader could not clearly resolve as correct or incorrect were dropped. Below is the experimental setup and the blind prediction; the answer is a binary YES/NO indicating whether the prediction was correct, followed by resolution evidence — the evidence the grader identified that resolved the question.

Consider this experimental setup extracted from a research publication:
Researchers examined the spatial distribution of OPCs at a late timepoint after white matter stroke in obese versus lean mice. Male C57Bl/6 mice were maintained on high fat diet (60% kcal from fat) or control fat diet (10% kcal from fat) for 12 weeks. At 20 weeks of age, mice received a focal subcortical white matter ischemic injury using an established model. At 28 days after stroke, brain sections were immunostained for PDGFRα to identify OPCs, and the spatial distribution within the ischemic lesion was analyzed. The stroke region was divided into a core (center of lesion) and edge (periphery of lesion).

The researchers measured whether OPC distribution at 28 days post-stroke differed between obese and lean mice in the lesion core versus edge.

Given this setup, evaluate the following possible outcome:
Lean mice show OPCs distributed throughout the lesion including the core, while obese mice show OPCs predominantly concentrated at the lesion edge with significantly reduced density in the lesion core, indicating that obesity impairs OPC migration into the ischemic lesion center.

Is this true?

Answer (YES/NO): NO